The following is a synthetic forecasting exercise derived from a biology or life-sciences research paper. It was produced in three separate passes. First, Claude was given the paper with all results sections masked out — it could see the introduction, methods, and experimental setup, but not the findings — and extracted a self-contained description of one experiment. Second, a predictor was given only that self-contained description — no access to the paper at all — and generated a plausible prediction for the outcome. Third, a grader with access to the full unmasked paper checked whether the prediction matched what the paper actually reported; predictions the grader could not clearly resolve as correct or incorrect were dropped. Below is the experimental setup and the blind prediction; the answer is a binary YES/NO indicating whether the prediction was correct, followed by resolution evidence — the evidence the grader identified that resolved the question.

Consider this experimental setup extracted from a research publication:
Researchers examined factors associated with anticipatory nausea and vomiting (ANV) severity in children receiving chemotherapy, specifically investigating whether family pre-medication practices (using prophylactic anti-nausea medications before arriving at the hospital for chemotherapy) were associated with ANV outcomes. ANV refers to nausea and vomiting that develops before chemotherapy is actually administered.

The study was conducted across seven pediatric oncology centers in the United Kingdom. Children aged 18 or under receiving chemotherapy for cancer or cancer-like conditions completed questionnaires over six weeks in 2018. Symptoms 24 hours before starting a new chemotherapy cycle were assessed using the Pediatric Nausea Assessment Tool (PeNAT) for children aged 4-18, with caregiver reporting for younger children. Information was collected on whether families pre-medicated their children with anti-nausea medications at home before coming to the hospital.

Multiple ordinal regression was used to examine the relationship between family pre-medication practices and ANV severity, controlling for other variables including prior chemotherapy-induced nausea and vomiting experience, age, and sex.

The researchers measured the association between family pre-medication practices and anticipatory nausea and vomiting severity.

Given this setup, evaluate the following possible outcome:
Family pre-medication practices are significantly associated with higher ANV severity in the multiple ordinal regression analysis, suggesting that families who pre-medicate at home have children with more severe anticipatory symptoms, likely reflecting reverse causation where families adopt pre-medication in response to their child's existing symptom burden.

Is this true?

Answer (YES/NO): YES